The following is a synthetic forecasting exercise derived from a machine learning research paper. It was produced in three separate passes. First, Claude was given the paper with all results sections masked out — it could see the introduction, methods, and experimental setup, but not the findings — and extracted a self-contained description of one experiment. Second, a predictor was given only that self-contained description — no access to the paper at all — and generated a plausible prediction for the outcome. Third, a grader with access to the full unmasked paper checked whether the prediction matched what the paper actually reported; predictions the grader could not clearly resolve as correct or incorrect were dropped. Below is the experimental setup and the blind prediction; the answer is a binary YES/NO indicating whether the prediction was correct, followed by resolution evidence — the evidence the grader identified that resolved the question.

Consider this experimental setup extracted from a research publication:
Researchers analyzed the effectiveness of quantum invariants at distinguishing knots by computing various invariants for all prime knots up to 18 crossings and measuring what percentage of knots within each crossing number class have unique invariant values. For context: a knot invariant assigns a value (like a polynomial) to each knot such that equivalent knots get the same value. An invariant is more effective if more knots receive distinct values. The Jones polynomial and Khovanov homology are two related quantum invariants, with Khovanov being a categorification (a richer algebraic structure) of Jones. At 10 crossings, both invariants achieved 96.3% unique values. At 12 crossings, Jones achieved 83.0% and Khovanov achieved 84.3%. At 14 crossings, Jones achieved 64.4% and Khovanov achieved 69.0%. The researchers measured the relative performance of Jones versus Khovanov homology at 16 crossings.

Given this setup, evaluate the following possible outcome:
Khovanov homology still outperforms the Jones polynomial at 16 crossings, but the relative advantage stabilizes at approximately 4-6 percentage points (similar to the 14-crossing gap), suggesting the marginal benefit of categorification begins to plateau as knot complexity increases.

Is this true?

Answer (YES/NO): YES